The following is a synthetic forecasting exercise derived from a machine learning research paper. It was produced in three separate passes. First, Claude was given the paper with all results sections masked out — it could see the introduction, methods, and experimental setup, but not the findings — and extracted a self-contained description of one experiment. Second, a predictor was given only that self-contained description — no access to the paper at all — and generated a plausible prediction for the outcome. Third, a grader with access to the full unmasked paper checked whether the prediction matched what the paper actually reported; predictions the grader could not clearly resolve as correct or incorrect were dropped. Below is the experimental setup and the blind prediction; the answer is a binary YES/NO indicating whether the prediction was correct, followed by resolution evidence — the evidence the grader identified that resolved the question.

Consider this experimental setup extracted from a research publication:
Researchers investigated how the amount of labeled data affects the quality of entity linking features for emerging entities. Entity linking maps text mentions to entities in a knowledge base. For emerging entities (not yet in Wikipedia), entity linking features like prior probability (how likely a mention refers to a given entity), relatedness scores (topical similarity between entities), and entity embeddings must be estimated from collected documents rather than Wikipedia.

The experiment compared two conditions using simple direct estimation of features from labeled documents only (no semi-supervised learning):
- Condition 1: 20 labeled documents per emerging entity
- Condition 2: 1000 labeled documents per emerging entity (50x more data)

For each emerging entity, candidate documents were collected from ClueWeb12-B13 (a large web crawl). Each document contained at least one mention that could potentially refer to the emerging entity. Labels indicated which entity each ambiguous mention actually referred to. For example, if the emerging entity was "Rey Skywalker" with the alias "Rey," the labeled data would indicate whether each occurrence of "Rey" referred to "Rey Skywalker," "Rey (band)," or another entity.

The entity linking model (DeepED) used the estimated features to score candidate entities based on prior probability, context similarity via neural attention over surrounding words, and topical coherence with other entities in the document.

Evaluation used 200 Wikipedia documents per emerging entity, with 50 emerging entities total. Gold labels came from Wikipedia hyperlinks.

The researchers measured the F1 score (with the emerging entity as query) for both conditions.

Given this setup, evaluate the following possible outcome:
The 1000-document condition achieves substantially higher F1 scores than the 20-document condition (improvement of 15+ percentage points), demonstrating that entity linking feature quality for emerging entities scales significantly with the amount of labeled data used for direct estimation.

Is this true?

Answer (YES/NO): YES